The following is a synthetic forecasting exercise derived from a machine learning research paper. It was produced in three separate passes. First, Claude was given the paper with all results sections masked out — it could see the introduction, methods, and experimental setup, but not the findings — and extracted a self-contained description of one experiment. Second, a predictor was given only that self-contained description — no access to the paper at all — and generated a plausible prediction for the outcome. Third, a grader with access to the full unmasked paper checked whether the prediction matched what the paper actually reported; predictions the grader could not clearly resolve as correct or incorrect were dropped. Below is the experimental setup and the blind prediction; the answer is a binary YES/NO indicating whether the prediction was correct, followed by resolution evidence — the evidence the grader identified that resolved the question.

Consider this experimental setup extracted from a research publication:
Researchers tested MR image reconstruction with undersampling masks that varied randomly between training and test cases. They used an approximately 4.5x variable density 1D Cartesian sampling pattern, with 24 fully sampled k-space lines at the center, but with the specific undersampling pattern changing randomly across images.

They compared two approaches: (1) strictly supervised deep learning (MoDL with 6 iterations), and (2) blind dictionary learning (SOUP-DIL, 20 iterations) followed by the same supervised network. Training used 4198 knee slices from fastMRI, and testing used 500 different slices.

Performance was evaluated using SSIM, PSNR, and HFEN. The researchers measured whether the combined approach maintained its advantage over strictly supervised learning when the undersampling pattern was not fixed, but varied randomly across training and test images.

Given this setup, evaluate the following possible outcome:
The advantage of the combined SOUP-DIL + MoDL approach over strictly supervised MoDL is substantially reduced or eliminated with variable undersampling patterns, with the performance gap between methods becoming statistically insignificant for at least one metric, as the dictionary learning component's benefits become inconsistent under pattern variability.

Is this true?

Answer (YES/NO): NO